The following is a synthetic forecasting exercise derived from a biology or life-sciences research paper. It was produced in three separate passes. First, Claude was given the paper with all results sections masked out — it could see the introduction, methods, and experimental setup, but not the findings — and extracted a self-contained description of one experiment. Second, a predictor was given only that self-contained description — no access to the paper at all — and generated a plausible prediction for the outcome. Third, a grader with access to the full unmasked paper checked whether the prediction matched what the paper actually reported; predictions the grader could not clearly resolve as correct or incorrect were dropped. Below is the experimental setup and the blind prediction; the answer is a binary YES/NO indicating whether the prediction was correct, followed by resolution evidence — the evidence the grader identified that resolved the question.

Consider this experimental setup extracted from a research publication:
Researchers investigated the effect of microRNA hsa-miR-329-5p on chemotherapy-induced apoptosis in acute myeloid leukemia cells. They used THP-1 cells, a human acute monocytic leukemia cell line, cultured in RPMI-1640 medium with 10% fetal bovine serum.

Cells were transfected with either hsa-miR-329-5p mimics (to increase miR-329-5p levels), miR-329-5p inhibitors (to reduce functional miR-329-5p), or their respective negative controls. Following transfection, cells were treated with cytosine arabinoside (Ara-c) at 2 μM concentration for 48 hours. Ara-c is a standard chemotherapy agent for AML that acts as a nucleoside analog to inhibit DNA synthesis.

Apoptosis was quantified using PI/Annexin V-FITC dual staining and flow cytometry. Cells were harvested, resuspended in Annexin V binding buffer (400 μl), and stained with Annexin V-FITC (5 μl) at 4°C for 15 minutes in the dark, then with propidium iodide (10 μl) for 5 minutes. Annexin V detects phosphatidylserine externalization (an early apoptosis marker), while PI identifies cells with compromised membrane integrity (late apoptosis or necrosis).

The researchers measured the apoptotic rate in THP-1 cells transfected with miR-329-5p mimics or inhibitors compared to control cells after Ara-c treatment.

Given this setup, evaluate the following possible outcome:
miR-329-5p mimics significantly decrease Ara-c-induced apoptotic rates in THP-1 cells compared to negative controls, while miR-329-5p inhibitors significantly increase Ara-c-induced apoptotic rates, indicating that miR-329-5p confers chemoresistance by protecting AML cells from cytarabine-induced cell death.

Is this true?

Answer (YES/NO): YES